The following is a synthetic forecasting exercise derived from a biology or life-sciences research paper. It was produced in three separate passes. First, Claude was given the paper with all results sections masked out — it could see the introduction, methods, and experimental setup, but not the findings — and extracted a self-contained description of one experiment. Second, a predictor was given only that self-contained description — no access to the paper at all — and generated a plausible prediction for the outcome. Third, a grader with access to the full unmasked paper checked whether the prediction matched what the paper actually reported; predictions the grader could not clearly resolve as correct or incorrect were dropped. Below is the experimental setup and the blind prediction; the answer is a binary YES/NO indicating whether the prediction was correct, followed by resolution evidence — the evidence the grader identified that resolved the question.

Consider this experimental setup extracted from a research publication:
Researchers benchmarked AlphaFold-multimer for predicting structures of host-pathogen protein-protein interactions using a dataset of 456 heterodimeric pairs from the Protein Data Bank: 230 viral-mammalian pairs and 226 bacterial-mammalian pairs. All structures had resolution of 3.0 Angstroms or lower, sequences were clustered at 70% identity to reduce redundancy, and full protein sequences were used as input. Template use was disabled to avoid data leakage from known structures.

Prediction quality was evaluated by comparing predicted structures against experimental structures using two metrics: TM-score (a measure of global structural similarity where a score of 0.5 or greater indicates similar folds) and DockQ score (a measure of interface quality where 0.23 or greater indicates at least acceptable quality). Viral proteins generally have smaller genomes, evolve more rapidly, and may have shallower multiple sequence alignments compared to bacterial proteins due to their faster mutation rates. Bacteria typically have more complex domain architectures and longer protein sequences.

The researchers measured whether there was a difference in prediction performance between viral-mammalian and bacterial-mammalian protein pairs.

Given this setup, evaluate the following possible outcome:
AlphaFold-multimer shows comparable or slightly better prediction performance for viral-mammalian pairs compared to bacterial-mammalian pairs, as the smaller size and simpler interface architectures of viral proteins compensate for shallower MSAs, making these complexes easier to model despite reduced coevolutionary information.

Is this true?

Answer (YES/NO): YES